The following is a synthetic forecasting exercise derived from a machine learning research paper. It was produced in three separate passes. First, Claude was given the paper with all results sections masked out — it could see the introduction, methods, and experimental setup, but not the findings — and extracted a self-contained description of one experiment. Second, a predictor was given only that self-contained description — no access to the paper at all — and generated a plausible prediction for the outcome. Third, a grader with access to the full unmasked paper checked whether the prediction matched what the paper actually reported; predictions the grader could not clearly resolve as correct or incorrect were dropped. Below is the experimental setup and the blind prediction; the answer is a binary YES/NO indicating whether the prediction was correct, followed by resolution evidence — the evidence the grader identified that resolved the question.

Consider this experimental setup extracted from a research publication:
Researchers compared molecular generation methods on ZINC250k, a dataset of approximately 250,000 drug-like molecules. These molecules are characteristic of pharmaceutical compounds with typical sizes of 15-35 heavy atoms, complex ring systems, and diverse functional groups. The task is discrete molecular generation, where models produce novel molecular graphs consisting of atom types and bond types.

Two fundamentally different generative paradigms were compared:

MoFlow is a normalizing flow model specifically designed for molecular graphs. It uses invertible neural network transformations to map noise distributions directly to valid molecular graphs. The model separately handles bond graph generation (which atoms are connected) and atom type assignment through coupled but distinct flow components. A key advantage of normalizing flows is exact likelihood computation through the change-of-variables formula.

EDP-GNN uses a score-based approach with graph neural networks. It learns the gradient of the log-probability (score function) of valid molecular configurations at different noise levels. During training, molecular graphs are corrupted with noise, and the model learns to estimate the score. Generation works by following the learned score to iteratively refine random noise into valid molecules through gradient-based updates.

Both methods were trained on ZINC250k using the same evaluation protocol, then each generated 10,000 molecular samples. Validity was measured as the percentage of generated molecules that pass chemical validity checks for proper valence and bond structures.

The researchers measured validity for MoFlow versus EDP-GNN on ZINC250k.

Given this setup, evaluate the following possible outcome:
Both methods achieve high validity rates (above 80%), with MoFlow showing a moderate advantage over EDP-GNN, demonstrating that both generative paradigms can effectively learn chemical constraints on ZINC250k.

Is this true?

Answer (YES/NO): NO